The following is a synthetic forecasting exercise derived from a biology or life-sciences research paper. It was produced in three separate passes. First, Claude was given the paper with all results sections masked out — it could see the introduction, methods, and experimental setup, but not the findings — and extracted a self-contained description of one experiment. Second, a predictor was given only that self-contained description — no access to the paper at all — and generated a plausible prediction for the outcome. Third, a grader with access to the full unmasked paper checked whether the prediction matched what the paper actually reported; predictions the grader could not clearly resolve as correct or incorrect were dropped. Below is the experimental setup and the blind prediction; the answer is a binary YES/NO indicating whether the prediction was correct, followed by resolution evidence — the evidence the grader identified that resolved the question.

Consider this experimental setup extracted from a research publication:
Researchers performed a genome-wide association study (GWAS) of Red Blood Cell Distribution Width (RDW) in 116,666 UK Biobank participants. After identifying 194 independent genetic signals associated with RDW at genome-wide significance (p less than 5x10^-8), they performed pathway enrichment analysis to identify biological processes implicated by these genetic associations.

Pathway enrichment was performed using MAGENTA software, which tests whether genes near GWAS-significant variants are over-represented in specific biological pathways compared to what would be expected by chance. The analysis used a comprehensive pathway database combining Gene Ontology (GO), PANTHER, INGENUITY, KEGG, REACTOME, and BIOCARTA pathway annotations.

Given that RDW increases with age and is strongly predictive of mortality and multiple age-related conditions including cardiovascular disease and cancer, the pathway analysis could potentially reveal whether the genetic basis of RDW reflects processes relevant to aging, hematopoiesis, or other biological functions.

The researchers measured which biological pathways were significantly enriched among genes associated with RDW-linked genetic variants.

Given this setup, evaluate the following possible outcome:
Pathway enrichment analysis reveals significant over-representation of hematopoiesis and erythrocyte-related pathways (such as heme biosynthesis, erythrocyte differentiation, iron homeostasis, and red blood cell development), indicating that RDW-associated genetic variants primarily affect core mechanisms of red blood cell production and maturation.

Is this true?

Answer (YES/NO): NO